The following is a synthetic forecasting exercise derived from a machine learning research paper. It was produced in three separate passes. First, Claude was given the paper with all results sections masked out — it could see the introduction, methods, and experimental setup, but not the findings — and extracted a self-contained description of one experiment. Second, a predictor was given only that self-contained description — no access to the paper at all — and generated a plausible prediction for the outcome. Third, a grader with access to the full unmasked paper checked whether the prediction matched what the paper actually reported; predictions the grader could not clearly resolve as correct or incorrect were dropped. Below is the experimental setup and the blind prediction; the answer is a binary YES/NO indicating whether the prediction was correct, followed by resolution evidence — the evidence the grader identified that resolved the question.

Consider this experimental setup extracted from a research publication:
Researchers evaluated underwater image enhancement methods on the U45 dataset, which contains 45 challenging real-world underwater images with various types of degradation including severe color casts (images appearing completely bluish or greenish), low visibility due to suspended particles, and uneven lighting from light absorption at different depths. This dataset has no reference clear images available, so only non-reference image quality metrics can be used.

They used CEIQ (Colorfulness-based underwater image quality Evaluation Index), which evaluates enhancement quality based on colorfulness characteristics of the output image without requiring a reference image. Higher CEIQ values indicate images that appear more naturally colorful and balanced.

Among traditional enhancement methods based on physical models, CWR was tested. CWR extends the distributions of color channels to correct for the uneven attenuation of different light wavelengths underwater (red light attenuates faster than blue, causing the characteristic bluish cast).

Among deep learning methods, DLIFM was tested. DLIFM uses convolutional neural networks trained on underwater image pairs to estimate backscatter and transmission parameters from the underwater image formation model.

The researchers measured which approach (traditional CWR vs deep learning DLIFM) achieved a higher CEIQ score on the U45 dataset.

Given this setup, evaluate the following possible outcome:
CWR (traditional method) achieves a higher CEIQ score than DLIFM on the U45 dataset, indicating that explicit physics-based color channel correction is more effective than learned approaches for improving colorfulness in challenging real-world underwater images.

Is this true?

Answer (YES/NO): NO